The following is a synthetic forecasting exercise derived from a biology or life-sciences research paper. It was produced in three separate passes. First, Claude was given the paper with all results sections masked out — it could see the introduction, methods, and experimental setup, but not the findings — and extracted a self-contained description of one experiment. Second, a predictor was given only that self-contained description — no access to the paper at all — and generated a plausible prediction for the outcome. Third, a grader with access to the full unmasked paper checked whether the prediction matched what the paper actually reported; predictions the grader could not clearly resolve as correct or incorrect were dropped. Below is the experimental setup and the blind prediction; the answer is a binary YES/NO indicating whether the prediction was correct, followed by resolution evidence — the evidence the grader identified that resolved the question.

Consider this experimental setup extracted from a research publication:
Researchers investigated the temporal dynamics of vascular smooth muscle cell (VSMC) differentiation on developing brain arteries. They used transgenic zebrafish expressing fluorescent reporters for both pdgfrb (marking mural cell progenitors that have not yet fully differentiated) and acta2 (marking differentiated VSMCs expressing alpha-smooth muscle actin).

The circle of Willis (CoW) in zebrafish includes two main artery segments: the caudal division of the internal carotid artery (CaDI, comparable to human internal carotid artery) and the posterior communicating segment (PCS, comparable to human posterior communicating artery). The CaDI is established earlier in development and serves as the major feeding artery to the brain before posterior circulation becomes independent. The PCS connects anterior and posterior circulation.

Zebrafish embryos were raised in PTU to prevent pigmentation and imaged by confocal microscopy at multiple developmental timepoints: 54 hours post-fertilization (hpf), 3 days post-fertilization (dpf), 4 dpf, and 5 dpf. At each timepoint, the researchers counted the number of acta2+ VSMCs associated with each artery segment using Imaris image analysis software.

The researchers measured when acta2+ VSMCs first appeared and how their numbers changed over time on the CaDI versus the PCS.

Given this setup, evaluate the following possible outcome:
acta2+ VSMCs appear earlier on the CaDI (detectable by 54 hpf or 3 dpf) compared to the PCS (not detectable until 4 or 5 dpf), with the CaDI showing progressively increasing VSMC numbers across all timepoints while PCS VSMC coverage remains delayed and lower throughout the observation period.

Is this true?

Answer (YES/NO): YES